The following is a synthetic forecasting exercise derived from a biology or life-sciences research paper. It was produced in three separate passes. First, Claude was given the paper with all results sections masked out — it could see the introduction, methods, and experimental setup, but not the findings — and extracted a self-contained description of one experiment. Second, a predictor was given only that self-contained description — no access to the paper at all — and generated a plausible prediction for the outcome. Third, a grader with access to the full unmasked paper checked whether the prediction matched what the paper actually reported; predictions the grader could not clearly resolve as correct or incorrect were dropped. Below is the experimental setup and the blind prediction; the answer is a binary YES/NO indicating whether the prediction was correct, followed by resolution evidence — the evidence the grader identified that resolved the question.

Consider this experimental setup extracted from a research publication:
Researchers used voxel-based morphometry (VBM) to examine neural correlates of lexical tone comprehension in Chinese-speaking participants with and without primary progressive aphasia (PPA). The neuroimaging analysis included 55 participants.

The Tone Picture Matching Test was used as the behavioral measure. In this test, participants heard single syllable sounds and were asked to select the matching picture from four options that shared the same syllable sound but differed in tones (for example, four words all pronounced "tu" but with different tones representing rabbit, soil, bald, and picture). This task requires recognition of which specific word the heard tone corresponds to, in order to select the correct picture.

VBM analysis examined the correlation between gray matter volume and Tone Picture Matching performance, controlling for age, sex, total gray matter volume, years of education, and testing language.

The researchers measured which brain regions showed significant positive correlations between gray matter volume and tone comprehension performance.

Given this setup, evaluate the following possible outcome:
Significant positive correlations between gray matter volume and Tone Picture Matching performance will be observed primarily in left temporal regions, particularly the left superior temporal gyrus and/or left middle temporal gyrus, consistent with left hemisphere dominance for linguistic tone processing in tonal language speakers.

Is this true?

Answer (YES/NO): NO